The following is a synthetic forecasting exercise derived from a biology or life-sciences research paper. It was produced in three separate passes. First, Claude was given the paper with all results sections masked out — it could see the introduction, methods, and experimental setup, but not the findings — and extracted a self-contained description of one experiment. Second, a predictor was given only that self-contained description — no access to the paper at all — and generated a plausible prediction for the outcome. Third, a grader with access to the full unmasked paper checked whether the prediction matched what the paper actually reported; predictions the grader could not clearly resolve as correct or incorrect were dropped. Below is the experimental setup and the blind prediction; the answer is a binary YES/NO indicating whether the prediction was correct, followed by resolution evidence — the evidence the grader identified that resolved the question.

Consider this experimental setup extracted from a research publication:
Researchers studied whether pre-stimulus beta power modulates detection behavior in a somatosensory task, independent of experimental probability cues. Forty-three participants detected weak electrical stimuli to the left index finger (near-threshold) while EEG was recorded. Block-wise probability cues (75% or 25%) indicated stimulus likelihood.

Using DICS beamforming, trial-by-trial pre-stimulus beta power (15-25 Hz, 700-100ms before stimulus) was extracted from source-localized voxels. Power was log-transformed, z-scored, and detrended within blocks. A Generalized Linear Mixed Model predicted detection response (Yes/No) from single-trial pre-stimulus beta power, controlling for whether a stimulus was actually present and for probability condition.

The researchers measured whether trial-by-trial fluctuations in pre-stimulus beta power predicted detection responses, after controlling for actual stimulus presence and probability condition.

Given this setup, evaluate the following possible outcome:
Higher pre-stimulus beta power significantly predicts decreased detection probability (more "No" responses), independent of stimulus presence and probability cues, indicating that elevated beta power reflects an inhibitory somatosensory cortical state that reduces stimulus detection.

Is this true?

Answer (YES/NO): YES